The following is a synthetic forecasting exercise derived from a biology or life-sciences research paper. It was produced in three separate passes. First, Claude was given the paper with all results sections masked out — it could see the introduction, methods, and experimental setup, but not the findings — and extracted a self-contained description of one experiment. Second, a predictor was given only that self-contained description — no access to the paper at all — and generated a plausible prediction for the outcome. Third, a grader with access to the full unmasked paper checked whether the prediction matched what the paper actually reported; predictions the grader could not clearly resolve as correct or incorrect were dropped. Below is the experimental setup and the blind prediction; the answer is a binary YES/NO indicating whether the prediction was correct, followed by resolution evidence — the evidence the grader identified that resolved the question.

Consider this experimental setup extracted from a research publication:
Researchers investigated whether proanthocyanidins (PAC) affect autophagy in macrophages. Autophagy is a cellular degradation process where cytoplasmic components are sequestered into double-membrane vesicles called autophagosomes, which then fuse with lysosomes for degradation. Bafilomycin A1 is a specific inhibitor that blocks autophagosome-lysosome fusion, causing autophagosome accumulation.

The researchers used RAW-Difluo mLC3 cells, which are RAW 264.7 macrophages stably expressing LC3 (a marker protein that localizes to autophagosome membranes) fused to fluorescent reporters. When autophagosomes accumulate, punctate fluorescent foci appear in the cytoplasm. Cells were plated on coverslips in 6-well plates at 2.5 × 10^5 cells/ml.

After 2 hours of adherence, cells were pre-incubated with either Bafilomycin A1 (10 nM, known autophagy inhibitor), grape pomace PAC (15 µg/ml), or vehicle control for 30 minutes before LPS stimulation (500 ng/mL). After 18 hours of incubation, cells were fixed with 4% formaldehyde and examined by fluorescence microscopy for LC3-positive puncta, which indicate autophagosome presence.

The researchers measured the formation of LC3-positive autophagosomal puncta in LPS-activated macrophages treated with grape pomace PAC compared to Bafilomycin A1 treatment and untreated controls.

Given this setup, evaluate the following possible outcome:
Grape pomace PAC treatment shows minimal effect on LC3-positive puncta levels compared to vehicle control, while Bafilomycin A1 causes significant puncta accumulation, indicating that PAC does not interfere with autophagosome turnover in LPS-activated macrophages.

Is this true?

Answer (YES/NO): NO